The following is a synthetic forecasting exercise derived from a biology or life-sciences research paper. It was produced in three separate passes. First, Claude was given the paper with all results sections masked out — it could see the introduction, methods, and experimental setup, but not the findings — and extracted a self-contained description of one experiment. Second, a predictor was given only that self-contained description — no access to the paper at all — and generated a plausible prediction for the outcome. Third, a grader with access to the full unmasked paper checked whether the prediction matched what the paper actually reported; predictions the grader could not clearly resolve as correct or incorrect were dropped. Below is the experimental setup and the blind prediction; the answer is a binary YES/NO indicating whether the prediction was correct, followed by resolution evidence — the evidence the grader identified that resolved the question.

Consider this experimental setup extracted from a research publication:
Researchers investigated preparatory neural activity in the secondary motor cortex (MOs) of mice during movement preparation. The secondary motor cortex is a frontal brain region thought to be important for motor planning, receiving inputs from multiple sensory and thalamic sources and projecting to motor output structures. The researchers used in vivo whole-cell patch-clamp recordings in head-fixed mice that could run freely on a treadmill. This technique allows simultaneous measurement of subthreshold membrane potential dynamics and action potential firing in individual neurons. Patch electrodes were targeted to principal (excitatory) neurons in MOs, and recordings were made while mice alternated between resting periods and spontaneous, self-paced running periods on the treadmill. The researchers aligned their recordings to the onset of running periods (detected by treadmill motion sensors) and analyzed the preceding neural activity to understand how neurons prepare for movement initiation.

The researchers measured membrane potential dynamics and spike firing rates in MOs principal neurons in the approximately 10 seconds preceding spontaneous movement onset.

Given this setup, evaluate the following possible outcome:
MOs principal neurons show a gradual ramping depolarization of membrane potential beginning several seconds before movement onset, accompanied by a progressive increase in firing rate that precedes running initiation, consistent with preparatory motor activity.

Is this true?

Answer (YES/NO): YES